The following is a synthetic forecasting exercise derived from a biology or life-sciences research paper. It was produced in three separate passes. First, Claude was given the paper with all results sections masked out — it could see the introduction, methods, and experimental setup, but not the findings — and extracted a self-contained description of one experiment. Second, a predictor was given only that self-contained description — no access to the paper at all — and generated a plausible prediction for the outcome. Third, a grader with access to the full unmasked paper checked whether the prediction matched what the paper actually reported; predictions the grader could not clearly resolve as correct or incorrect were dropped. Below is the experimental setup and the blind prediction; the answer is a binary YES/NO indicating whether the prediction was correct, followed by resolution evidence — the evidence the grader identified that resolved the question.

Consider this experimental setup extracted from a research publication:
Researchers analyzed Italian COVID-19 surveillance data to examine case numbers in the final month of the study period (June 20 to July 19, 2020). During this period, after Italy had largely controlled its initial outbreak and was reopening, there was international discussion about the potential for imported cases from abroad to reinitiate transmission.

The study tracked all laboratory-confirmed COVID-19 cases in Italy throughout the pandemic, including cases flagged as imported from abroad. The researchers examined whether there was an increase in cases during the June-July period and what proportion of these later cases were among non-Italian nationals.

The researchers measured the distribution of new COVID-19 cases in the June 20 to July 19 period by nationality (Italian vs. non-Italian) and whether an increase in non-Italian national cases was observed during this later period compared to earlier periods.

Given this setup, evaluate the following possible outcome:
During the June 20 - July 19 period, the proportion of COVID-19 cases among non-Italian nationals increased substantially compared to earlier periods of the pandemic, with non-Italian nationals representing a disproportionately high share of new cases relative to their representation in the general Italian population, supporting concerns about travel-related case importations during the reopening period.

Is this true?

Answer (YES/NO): NO